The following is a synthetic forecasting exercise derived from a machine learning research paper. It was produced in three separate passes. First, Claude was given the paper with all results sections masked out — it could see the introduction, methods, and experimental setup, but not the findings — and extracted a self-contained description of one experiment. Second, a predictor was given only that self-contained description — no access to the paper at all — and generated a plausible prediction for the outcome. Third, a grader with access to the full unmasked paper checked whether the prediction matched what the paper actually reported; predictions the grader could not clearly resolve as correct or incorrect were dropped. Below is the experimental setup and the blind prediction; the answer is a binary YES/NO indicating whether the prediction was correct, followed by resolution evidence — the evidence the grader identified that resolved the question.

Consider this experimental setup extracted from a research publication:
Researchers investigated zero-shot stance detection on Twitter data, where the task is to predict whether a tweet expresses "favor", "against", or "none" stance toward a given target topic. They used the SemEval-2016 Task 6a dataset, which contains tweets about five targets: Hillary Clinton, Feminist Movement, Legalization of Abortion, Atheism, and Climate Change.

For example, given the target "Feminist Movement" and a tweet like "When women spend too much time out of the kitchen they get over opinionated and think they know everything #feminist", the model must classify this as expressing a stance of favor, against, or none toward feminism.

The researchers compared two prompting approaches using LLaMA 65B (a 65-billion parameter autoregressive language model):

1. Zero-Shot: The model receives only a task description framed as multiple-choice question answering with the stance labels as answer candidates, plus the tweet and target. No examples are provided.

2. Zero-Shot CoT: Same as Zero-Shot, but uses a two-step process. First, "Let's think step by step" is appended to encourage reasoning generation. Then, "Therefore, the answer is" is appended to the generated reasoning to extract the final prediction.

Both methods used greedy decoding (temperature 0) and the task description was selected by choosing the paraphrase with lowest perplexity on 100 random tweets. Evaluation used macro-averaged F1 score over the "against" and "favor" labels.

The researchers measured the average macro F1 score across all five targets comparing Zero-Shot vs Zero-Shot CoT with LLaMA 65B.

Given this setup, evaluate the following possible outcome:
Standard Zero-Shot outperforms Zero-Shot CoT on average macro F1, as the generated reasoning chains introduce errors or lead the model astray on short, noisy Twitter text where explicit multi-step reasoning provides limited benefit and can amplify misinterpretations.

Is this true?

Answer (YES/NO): NO